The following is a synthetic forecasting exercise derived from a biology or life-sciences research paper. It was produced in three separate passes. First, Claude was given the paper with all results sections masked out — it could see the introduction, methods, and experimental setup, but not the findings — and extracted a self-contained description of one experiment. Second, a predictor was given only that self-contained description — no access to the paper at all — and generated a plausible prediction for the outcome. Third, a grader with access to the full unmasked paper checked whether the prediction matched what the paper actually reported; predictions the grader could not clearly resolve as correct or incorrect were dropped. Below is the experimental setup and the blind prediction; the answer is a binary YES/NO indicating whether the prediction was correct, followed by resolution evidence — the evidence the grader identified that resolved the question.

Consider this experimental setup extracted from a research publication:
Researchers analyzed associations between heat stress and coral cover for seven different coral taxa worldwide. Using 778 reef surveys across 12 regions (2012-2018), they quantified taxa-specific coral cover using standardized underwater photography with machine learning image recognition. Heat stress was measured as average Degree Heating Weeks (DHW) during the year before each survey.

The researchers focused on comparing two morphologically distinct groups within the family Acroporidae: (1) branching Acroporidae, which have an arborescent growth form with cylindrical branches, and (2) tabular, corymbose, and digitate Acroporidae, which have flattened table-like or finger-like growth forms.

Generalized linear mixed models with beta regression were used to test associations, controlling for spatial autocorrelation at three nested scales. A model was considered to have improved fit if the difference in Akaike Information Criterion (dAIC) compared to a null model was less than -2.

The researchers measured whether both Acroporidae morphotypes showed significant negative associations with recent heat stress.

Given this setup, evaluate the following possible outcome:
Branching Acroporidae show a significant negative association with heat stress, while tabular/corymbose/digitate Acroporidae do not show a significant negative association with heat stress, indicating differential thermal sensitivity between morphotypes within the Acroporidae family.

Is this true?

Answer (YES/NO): NO